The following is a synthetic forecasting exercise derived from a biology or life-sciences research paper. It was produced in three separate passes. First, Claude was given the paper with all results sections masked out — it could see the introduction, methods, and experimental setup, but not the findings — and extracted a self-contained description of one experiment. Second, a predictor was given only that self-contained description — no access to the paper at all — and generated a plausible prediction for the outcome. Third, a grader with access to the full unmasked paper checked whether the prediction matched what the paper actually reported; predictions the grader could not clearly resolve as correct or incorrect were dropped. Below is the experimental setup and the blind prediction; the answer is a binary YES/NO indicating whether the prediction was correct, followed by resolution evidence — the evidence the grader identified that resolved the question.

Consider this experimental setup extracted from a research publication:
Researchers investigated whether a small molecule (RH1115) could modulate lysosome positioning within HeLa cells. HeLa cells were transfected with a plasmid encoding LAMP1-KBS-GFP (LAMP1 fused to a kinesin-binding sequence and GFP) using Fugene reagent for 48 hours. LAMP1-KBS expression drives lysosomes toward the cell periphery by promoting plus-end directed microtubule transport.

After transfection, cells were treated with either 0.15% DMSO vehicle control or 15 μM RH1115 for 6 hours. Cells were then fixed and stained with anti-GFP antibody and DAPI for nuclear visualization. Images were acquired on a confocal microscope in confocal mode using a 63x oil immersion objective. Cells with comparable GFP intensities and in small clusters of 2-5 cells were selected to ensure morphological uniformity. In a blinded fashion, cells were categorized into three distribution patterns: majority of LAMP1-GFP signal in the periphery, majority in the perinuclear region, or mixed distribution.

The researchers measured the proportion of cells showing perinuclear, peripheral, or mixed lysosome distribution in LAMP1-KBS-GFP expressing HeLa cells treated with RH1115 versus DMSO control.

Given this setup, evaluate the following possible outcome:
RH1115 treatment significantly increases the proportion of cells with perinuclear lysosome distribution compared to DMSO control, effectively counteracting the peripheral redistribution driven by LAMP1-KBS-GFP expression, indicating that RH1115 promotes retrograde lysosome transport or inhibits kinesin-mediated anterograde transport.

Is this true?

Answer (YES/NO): YES